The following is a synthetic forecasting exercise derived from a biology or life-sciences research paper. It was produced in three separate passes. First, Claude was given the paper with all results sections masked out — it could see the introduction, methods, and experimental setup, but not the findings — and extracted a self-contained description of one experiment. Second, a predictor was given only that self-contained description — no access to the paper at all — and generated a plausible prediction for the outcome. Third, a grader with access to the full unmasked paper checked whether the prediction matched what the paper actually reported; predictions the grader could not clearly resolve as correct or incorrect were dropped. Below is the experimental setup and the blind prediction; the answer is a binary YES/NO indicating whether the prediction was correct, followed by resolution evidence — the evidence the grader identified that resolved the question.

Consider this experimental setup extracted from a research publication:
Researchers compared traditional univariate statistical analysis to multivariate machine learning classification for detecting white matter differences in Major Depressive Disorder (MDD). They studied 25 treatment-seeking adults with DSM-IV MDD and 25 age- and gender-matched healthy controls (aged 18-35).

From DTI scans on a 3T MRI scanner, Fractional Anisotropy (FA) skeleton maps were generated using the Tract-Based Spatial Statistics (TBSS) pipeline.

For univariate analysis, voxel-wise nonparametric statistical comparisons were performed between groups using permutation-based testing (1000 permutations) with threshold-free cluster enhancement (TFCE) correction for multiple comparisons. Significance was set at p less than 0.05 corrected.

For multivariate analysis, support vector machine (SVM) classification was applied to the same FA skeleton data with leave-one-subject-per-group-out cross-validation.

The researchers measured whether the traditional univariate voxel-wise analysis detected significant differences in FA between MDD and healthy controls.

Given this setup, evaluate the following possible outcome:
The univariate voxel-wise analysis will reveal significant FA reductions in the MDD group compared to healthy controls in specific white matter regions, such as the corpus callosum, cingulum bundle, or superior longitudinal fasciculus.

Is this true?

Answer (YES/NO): NO